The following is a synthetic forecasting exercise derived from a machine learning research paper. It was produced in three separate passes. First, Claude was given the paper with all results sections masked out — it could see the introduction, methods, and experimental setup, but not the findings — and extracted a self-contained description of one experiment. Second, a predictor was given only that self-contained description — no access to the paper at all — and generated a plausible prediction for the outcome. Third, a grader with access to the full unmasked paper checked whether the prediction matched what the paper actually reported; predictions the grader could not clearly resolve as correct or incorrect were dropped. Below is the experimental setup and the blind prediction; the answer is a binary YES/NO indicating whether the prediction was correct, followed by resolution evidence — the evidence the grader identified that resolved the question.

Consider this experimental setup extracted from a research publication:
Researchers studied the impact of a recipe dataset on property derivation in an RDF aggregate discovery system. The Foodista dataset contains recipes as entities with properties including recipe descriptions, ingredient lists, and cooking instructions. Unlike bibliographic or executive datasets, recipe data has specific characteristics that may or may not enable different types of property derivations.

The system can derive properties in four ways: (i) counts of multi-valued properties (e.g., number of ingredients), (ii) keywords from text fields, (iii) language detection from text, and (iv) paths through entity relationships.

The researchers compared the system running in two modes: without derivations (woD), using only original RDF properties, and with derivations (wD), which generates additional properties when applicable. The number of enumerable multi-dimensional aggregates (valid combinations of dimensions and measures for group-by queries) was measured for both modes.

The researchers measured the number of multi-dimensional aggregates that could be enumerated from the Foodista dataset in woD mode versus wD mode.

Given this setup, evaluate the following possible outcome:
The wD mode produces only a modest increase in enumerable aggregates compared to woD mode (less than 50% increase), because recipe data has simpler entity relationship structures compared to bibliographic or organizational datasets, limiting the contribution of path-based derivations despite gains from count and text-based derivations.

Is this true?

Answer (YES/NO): NO